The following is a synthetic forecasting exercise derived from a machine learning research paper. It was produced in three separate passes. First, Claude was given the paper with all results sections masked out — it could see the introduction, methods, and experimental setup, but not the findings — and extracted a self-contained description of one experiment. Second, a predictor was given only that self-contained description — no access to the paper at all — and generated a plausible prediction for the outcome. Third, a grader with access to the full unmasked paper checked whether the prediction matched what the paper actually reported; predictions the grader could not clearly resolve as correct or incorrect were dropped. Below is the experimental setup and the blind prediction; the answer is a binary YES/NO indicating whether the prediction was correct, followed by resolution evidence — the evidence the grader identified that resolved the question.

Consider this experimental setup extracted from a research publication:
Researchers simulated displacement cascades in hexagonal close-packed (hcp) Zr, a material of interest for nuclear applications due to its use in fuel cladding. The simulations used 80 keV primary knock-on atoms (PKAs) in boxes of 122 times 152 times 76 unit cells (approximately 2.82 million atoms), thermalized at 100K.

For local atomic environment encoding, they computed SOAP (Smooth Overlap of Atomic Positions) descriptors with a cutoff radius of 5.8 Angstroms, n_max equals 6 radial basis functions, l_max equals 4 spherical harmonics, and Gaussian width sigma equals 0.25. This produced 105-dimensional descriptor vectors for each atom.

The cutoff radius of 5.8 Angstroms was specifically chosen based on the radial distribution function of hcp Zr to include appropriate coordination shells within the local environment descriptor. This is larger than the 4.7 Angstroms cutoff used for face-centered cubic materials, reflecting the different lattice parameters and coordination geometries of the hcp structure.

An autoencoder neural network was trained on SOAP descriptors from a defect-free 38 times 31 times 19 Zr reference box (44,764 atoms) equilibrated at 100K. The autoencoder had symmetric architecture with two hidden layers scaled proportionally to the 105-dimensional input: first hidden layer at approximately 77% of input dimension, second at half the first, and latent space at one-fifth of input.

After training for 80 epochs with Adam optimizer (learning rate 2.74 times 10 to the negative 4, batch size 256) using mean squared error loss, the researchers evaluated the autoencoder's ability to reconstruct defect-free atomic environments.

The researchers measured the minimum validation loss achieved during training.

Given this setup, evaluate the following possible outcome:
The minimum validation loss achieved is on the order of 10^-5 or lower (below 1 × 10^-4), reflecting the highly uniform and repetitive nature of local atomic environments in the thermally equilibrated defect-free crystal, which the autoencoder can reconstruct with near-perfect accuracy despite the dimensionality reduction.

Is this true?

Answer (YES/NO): NO